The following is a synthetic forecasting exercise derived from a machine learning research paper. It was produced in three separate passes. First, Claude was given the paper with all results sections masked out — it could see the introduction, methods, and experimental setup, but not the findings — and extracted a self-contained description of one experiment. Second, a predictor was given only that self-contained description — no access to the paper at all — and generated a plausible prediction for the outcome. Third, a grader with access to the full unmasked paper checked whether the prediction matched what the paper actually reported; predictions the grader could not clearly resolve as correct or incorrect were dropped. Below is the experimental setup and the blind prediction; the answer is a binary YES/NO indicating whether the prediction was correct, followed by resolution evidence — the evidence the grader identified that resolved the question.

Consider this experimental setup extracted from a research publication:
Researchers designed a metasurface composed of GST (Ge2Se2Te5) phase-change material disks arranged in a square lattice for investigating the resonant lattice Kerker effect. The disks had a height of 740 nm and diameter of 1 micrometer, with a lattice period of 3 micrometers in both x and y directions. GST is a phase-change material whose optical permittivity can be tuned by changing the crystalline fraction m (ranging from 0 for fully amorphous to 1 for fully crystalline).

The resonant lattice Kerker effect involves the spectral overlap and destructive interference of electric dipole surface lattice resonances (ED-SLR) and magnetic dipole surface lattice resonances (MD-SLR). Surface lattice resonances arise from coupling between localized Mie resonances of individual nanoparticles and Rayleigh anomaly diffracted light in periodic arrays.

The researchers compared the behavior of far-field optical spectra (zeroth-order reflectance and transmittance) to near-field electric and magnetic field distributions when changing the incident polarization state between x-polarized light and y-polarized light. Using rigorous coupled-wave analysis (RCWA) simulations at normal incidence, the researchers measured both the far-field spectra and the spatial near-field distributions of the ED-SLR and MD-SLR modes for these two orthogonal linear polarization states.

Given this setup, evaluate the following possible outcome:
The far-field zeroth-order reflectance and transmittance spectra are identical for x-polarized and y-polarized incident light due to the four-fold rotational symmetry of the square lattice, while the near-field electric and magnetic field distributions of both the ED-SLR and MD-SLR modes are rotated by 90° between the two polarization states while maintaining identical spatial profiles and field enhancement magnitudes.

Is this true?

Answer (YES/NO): YES